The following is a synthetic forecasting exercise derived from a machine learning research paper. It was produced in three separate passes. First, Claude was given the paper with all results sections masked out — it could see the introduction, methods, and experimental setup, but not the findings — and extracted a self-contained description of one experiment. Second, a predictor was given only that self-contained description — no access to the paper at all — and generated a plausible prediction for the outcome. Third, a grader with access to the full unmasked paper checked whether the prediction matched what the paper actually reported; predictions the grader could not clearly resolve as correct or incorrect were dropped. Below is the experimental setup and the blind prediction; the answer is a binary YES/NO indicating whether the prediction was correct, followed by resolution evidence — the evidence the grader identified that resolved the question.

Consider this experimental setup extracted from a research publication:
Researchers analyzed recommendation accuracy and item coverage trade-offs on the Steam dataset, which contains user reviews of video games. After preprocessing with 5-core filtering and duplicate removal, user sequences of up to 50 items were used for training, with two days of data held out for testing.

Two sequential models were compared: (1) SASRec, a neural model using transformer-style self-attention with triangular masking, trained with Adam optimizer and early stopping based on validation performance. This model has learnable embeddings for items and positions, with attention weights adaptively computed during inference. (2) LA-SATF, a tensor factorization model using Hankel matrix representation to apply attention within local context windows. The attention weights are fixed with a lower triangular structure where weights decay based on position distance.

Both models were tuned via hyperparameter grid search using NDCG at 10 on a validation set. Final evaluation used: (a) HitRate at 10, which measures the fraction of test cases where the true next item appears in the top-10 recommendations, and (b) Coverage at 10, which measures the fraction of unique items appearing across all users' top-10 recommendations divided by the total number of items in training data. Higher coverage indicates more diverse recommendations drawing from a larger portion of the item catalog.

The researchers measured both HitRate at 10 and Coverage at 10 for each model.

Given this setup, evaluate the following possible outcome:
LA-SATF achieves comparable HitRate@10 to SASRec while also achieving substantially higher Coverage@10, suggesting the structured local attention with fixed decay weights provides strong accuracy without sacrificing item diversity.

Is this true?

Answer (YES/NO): NO